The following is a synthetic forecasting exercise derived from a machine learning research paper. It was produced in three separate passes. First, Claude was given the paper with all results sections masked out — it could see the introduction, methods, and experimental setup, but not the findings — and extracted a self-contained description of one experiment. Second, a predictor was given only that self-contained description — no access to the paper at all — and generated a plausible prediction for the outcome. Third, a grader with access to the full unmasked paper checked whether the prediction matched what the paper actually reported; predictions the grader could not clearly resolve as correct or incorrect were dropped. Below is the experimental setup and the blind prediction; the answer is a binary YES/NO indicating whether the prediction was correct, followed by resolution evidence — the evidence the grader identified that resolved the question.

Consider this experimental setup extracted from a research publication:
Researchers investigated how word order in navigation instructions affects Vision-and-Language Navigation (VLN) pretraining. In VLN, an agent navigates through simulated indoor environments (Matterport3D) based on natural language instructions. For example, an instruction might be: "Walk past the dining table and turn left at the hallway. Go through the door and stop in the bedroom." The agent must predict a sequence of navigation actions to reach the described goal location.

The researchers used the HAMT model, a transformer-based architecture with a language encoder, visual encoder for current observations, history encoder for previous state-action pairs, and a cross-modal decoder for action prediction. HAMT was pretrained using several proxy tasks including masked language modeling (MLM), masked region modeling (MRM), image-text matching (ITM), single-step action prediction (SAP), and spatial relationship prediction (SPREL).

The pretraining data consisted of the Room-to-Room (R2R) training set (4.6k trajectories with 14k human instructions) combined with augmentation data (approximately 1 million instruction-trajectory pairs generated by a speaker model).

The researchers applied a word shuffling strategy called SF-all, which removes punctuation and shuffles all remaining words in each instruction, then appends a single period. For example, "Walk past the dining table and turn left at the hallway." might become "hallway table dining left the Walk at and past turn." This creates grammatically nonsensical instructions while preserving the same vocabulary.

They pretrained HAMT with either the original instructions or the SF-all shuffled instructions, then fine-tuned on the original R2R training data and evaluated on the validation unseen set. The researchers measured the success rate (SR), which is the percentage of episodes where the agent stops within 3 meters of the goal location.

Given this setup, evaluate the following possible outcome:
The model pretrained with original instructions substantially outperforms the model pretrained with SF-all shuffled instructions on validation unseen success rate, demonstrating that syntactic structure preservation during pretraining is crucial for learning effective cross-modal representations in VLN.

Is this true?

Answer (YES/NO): NO